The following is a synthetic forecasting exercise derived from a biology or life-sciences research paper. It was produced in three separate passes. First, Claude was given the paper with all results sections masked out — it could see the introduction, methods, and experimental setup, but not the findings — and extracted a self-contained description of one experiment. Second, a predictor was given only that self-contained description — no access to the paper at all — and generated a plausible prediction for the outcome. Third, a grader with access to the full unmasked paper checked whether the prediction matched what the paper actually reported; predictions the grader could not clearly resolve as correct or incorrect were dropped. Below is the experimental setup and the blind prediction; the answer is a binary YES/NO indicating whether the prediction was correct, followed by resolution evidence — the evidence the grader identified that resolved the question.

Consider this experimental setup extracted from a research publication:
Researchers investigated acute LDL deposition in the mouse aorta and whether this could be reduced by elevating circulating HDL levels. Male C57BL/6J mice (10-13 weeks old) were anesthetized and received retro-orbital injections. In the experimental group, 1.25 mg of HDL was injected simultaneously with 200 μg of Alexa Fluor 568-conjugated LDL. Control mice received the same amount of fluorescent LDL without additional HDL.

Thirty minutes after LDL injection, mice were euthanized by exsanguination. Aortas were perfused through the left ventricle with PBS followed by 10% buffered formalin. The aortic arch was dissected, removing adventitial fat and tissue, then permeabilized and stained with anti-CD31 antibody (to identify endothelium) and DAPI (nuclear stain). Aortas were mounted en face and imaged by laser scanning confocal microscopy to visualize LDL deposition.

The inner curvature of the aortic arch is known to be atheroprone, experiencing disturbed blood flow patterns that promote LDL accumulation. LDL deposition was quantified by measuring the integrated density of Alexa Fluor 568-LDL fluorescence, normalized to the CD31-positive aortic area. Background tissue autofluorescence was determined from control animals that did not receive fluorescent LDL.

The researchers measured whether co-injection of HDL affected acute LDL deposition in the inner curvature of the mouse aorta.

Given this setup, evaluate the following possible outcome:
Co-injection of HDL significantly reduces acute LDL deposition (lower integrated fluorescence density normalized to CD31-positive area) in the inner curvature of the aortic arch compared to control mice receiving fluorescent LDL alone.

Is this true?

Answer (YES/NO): YES